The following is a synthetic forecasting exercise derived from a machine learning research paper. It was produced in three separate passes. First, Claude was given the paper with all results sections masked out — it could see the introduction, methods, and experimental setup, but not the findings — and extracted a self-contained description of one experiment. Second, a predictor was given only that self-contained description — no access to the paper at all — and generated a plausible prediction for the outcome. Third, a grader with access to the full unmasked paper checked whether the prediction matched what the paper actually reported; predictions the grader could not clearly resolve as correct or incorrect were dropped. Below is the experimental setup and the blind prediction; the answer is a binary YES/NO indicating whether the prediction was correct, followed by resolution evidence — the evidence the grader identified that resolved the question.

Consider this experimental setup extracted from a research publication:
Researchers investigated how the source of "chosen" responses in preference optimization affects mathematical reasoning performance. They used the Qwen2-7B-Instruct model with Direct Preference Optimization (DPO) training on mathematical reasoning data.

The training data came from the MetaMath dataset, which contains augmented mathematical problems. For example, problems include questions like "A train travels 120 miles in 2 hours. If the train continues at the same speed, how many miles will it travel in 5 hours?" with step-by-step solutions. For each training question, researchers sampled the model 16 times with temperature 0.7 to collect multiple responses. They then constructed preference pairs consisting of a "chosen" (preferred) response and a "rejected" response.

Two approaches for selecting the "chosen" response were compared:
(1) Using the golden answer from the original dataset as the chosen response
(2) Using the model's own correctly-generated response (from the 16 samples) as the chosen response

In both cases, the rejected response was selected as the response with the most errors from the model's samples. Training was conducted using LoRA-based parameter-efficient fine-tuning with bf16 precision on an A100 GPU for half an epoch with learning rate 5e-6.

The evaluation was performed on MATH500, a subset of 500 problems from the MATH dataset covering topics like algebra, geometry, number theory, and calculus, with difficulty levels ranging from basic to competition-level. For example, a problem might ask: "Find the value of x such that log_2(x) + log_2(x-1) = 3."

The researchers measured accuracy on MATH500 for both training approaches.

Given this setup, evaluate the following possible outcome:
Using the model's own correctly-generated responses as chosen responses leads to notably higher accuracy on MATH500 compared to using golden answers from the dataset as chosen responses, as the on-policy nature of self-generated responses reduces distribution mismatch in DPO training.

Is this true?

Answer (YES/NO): YES